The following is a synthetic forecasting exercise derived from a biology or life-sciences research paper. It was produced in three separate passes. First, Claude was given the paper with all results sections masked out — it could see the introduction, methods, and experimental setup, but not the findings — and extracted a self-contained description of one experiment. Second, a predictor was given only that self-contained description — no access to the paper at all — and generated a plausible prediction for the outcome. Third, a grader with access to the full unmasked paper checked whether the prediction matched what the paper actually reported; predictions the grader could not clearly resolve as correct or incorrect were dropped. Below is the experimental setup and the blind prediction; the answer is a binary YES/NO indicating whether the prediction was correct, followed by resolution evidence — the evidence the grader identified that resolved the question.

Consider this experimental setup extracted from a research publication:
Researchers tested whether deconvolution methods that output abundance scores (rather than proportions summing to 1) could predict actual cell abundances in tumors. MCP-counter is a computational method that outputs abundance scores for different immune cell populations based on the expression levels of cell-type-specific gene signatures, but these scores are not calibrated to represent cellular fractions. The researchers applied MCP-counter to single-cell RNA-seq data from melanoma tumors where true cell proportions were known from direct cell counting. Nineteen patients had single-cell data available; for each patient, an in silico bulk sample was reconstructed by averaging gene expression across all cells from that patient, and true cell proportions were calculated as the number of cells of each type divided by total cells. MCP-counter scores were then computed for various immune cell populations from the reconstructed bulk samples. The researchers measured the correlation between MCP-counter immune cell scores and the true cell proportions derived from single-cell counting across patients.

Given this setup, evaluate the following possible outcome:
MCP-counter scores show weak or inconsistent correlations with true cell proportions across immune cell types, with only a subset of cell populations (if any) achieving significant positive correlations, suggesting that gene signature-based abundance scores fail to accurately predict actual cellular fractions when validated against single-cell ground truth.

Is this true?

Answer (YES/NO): NO